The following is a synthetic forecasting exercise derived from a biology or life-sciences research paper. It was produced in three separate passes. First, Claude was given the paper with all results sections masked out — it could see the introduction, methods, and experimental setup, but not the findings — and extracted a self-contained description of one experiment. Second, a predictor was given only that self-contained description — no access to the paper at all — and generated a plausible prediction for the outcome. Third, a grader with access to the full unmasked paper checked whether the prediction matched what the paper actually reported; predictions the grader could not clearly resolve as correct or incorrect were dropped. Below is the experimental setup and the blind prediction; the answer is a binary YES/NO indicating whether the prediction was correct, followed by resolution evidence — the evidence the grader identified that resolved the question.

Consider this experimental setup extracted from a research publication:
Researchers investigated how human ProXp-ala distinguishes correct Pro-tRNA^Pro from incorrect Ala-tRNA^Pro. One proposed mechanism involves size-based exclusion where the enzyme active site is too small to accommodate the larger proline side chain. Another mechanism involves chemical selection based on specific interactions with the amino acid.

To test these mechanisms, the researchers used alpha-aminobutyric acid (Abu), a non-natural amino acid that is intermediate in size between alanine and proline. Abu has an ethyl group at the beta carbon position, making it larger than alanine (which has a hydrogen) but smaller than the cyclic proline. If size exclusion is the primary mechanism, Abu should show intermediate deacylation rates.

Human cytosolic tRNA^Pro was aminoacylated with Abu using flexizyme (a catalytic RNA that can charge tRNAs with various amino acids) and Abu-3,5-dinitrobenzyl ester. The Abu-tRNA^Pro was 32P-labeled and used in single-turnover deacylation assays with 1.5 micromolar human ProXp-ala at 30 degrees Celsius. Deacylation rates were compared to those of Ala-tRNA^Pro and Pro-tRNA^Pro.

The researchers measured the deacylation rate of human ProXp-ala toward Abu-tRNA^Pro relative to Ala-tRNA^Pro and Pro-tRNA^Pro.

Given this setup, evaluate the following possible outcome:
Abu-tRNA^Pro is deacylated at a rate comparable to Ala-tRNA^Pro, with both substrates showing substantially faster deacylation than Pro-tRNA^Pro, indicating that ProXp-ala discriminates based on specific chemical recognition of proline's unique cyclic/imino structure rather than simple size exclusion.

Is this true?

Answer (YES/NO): NO